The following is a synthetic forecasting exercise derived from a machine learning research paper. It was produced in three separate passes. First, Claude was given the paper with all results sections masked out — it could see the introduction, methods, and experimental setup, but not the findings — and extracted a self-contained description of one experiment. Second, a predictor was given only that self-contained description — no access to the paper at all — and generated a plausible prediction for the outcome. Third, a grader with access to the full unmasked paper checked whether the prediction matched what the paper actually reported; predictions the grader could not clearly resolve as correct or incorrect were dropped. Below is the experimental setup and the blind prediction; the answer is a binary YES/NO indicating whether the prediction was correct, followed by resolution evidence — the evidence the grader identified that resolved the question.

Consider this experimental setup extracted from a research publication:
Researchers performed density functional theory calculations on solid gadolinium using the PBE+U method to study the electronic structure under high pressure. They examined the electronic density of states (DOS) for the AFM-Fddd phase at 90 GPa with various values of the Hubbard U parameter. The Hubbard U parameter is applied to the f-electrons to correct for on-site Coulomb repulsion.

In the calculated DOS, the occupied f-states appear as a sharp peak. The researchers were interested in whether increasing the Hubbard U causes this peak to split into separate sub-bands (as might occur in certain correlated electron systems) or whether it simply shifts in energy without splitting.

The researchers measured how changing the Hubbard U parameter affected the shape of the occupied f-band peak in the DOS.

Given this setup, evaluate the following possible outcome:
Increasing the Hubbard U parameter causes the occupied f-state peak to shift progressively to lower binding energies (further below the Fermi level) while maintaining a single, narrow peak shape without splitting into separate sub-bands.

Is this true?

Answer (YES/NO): YES